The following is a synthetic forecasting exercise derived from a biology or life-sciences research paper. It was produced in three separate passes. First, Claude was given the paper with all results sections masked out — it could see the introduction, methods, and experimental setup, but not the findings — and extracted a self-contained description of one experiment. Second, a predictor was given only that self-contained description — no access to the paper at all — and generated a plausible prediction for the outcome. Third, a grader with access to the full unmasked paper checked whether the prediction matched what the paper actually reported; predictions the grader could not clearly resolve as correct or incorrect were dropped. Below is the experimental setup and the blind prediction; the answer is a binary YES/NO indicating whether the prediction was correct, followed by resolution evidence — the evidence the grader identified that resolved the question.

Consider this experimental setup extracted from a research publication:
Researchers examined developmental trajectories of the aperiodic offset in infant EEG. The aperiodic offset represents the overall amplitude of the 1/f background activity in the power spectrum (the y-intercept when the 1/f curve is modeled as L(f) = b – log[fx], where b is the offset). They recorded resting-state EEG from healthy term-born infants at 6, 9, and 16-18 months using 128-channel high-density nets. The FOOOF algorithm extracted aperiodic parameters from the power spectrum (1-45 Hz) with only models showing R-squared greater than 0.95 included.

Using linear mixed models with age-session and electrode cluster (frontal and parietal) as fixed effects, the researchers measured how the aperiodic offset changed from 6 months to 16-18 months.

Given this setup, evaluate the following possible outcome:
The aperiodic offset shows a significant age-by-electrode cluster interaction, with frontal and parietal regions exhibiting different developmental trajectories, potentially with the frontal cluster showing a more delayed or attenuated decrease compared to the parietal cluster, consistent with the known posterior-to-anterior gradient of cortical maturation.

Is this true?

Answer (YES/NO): NO